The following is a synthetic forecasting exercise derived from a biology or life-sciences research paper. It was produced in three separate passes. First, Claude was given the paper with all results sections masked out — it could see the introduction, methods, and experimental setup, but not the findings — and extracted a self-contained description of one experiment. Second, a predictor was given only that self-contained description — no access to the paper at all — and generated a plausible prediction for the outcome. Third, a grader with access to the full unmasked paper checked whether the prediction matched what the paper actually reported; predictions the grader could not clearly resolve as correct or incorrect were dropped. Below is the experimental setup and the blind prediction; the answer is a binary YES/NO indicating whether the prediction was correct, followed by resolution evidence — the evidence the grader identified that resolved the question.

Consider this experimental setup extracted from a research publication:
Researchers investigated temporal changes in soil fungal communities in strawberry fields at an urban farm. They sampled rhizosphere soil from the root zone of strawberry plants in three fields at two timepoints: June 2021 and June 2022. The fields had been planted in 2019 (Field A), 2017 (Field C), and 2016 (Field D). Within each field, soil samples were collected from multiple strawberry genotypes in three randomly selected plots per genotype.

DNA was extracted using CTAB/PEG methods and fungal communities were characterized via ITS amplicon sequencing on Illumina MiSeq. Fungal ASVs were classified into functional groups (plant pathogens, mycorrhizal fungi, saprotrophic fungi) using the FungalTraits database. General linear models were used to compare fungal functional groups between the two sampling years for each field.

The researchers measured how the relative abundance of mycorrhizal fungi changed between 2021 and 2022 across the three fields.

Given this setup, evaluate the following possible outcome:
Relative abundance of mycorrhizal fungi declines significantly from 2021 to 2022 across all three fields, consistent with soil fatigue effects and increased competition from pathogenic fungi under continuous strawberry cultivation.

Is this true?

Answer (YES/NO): YES